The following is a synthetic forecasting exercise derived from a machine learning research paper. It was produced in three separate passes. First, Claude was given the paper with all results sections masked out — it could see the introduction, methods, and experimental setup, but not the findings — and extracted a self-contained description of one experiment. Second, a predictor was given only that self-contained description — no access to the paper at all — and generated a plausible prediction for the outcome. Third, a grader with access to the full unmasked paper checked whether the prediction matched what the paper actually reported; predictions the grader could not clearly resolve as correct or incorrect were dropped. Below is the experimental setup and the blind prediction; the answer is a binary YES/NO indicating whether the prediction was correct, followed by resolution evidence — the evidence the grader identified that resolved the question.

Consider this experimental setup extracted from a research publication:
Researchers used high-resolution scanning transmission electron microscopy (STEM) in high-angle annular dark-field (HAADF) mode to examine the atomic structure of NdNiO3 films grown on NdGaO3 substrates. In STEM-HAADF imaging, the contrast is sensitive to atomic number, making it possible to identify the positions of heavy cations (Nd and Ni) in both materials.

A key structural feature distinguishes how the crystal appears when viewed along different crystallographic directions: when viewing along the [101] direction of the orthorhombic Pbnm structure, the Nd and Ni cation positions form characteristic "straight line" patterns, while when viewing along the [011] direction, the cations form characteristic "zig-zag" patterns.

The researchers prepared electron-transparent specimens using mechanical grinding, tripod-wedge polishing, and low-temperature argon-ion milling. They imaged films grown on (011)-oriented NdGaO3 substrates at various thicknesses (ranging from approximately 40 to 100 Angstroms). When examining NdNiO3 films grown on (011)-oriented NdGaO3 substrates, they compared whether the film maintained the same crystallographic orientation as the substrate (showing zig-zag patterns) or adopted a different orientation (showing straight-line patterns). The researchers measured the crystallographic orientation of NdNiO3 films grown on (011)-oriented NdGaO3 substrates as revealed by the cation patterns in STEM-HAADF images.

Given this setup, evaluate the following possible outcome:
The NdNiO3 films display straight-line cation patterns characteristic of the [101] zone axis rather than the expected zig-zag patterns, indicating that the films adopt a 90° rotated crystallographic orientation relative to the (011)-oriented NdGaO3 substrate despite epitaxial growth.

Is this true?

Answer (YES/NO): NO